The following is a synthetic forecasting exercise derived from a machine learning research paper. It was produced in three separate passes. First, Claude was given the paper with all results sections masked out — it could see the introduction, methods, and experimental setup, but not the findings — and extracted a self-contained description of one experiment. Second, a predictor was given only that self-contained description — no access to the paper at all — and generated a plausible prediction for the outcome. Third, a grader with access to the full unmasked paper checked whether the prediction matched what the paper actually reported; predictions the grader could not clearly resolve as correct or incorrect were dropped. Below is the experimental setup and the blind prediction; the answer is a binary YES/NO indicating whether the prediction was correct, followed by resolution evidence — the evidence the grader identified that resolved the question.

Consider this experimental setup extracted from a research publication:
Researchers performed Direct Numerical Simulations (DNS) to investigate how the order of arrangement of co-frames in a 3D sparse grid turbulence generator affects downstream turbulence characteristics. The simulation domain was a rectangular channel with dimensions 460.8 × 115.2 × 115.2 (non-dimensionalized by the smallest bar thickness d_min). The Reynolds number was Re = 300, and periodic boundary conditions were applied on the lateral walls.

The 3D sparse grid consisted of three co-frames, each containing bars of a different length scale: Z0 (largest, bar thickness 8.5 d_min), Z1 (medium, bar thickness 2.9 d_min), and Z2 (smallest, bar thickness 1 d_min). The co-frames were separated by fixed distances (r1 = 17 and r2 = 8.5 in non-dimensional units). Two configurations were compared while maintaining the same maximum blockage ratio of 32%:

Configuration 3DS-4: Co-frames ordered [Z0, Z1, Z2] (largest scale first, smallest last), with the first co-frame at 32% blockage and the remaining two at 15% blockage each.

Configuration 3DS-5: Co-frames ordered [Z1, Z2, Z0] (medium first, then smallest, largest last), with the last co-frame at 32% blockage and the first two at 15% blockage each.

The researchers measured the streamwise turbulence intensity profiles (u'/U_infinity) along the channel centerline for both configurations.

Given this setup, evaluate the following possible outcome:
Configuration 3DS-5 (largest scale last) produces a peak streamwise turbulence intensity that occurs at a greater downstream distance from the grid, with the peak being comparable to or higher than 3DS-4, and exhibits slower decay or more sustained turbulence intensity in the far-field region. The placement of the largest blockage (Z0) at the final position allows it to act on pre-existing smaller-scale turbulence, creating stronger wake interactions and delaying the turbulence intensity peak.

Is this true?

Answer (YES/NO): NO